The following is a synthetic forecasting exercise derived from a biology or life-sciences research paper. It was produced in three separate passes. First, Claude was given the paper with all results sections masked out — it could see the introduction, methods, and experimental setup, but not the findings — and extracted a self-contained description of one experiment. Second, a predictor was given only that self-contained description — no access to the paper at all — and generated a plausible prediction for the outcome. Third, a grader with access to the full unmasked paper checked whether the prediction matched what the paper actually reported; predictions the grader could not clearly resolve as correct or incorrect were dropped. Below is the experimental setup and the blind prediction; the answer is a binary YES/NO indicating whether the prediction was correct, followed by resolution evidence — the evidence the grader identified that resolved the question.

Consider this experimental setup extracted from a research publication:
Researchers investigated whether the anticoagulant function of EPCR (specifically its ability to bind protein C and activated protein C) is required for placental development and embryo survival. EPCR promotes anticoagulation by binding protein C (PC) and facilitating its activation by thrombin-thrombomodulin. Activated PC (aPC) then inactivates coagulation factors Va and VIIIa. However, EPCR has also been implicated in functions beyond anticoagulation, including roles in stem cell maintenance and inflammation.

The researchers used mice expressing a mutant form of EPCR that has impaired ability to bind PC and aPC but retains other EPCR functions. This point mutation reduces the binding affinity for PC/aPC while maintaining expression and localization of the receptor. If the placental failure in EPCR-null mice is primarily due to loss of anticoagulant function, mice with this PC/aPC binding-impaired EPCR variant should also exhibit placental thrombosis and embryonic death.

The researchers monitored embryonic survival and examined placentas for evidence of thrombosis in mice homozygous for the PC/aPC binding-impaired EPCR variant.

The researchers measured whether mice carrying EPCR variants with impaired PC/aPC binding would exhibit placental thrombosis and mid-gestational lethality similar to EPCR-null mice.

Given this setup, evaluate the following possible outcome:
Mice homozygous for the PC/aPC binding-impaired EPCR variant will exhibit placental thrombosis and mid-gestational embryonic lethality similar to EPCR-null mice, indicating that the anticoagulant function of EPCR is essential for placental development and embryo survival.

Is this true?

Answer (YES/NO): NO